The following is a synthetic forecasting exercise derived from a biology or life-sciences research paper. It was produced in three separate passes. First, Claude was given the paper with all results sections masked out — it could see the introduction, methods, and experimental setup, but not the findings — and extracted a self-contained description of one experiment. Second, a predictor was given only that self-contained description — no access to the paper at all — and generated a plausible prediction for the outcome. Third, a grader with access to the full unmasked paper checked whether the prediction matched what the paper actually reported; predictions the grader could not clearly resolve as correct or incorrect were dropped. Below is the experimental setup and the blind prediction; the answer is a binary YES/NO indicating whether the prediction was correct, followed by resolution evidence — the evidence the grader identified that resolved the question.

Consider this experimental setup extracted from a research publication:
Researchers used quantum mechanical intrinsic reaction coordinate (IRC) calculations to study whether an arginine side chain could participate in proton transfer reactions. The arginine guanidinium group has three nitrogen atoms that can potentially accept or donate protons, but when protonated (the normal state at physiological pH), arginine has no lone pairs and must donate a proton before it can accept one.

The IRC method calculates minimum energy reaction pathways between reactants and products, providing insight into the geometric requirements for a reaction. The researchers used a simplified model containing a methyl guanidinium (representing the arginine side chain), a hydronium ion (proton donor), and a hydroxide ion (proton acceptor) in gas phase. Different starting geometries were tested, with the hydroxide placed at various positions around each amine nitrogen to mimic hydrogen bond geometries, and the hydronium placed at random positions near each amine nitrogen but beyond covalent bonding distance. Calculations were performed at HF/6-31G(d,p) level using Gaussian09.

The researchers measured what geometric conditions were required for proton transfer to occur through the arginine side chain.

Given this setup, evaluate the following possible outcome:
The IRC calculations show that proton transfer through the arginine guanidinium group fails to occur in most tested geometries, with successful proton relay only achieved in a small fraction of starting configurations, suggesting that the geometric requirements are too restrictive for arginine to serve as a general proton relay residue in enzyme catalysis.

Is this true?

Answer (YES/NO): NO